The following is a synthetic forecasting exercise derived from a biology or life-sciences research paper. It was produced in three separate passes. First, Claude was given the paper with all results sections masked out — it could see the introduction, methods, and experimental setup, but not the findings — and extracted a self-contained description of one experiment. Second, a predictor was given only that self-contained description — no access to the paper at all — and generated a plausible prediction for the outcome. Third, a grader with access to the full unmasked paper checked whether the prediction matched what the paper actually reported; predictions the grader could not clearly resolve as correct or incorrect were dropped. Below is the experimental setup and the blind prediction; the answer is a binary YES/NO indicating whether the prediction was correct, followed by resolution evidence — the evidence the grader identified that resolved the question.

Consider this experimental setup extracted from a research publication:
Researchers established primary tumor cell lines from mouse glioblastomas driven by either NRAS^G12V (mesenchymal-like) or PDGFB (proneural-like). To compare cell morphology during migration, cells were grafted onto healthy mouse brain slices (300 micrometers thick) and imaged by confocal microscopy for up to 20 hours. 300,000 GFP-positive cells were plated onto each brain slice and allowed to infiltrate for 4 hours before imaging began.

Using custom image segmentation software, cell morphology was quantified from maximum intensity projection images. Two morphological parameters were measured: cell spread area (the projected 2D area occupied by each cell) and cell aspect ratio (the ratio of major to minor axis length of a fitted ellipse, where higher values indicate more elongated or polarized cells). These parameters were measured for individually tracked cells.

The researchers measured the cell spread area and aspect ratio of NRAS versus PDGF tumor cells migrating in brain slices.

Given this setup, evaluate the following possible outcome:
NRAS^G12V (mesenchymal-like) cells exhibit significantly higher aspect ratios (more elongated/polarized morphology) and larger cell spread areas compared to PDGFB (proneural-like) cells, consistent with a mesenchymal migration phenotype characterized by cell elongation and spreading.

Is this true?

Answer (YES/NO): NO